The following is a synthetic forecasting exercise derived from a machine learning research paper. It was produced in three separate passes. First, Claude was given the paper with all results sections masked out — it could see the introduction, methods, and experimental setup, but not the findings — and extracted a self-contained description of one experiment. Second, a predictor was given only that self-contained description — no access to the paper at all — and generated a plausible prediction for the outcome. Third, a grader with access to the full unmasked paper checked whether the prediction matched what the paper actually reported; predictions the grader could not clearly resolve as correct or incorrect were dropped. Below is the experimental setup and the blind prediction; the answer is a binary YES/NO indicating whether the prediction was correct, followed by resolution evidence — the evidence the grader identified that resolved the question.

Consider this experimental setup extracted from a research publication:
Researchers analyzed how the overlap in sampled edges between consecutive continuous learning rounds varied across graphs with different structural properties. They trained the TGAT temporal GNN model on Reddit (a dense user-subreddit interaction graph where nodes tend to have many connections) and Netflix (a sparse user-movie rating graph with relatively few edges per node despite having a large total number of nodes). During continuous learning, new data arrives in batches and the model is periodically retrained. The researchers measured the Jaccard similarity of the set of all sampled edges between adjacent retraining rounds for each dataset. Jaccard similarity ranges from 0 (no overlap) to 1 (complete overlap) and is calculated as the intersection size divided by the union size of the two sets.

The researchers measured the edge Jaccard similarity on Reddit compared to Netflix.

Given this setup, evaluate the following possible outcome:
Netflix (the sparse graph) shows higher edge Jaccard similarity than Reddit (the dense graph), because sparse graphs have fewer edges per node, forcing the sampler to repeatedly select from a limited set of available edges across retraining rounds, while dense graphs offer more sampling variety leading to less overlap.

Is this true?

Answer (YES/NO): NO